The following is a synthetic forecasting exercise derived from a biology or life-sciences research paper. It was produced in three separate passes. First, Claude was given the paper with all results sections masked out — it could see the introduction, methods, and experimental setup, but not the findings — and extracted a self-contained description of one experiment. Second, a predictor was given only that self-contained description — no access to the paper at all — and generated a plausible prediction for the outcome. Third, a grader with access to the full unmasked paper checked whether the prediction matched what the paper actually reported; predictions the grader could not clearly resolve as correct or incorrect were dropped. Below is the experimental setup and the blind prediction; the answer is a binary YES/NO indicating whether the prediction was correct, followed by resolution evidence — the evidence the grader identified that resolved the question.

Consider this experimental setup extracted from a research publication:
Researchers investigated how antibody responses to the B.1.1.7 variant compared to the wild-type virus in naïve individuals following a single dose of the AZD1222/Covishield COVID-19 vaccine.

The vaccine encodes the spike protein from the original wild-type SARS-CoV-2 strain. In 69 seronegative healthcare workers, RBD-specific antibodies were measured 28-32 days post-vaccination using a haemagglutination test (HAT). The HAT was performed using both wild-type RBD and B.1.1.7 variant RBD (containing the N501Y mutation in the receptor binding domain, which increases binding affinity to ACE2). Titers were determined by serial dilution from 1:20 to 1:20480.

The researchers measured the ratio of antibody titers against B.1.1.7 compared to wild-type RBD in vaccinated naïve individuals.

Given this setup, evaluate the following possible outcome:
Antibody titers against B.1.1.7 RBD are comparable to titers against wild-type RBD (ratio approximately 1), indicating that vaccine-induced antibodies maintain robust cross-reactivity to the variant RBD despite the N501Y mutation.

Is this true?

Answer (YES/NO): NO